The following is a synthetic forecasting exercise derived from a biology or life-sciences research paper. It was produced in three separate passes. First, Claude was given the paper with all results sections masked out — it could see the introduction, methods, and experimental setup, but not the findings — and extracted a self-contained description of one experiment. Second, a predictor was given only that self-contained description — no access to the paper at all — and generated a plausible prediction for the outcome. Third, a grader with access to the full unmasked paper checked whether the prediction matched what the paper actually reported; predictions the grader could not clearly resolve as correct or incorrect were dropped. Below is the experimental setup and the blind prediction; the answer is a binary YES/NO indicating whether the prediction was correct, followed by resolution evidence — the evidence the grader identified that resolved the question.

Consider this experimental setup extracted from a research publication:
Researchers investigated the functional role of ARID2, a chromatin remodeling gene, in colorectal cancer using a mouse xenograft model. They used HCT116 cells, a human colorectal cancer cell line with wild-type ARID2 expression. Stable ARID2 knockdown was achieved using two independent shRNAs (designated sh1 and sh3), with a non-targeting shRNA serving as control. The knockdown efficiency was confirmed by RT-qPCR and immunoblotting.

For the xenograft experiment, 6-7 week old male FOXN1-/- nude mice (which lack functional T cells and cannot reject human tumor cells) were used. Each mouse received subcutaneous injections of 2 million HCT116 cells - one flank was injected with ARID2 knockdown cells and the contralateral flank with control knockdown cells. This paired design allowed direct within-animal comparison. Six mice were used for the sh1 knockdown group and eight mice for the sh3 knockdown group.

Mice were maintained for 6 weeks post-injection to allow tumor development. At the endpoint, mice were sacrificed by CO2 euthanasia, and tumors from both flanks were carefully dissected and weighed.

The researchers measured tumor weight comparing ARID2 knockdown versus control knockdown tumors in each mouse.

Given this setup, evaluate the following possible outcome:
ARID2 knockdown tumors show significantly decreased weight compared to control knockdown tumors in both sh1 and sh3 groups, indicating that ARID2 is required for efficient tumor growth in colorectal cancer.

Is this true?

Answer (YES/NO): NO